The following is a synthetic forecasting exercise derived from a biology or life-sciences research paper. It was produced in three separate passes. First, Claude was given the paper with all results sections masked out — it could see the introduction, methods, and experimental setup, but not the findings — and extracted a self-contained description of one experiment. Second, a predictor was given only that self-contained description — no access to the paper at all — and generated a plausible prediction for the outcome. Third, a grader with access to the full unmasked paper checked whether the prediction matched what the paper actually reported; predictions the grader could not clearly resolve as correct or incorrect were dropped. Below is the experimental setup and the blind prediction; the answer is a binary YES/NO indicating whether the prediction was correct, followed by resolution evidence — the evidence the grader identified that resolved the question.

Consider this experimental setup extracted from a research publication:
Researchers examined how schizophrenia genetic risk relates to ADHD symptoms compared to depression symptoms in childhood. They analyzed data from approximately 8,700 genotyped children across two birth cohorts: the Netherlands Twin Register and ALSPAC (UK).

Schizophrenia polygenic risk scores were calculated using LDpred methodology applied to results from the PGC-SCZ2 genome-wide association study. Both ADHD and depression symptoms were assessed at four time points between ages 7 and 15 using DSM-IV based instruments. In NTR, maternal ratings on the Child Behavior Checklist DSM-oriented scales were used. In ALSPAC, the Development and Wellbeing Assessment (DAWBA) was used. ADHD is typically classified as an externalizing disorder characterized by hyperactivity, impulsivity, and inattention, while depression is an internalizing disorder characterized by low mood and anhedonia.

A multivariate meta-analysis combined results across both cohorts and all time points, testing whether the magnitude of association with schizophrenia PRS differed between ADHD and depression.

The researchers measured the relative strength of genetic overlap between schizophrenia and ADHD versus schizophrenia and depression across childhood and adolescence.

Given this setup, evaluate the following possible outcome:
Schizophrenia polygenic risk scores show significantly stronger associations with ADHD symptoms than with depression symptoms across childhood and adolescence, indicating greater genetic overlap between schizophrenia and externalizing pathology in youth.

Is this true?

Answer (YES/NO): NO